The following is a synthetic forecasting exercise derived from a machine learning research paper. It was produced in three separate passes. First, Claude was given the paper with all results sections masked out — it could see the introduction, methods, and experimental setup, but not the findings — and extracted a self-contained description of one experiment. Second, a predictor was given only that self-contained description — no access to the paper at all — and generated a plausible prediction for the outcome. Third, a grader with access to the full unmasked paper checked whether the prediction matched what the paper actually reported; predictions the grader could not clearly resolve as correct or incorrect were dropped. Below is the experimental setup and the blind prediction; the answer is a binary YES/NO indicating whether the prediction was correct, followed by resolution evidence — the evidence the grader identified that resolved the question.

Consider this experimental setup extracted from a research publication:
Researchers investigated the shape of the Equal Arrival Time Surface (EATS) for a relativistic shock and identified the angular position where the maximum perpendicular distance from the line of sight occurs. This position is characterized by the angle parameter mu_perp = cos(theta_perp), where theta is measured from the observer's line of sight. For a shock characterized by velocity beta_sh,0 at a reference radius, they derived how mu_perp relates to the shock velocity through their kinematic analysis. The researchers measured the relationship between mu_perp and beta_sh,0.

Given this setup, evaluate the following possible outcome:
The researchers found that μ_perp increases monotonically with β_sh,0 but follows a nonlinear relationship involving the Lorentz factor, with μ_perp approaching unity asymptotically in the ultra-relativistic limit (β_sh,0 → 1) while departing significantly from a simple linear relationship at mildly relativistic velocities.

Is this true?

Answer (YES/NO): NO